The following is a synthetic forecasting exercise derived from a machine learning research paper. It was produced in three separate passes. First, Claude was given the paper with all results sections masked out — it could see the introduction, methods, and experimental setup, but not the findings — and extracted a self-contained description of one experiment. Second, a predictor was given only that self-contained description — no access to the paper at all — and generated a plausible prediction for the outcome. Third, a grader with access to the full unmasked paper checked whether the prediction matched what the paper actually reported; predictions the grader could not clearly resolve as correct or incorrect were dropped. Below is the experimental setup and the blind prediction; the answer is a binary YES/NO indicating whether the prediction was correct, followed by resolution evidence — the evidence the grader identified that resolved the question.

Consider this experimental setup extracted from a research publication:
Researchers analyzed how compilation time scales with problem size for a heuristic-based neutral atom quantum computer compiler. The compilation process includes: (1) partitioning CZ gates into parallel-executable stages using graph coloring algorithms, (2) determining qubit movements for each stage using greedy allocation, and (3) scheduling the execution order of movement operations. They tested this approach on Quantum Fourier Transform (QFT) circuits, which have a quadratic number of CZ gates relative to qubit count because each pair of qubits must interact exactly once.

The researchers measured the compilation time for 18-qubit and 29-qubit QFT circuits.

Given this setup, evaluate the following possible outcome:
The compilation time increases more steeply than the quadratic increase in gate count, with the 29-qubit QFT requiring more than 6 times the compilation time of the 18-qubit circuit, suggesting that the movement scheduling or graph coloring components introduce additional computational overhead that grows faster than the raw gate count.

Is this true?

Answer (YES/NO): NO